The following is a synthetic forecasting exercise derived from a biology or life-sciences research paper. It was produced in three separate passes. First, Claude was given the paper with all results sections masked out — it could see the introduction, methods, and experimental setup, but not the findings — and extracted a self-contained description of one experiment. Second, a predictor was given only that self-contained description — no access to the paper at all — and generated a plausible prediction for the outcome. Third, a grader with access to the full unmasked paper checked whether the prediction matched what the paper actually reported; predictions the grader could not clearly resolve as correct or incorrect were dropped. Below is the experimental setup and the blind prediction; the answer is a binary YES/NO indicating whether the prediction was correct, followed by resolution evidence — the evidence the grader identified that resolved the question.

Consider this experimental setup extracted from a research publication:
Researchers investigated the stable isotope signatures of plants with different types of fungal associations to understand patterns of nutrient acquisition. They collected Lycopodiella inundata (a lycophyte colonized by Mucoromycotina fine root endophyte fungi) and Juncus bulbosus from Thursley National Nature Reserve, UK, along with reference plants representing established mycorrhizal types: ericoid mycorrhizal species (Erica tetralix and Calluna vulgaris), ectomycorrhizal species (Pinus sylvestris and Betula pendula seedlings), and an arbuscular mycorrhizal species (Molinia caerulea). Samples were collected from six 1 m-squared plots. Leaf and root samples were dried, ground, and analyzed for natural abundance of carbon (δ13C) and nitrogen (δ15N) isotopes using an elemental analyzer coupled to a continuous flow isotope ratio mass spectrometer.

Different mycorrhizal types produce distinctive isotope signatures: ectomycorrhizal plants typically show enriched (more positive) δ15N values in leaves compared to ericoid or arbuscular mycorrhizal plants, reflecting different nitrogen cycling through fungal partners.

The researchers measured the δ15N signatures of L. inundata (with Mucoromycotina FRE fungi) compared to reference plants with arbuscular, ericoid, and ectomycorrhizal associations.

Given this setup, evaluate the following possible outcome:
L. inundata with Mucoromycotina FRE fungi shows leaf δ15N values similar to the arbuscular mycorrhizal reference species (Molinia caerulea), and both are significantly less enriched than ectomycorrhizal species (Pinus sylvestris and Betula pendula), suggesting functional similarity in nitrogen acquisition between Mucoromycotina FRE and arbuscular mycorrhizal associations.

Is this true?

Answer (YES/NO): NO